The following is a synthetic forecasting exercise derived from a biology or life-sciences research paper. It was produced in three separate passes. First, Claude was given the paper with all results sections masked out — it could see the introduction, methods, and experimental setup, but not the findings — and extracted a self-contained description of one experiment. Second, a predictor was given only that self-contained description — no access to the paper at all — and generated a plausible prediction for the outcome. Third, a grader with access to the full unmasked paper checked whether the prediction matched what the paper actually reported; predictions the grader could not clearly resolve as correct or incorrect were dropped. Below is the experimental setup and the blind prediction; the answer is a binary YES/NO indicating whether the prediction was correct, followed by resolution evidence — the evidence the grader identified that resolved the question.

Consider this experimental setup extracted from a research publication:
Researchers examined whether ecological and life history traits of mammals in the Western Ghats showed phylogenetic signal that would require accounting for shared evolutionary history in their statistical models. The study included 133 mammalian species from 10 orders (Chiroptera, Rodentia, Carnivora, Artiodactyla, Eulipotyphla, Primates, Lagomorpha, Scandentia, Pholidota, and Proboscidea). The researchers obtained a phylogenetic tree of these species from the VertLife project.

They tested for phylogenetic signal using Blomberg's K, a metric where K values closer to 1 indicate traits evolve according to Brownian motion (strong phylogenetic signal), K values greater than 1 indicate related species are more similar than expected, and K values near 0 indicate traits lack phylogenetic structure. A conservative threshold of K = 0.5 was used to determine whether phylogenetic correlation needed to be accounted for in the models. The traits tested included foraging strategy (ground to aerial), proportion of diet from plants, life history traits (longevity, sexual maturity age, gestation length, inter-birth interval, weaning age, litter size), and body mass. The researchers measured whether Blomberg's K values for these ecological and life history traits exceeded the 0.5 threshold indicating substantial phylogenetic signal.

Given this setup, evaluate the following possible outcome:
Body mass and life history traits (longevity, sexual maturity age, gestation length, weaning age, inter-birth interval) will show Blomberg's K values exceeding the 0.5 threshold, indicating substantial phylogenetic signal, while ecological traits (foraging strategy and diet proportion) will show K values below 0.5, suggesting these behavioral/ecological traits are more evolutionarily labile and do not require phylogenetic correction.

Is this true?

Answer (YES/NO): NO